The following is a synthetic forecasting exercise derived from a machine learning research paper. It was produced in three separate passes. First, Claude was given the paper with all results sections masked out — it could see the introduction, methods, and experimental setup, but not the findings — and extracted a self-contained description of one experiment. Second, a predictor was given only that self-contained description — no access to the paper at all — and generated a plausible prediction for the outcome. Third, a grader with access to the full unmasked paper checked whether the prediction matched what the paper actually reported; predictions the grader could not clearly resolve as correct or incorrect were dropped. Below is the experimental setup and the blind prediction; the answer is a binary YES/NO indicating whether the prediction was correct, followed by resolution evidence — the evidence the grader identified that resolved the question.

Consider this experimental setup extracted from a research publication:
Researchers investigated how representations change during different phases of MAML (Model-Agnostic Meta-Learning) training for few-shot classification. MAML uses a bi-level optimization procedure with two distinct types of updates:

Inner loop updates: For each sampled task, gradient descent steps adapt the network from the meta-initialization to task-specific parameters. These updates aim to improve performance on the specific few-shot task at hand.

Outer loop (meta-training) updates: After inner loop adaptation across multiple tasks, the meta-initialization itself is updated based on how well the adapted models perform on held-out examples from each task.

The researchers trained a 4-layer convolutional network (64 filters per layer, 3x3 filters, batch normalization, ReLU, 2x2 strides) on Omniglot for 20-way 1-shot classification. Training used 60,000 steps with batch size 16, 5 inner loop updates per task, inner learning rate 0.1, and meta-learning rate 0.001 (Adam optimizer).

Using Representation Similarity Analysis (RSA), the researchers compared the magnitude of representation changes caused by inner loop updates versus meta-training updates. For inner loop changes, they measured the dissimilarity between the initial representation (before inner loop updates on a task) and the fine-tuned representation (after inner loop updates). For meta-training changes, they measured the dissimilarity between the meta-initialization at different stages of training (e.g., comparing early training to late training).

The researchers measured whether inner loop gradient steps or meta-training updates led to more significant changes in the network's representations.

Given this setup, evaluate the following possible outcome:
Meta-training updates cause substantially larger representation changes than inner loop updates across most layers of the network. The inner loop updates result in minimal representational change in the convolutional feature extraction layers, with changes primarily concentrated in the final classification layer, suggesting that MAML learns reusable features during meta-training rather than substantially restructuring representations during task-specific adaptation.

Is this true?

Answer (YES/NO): NO